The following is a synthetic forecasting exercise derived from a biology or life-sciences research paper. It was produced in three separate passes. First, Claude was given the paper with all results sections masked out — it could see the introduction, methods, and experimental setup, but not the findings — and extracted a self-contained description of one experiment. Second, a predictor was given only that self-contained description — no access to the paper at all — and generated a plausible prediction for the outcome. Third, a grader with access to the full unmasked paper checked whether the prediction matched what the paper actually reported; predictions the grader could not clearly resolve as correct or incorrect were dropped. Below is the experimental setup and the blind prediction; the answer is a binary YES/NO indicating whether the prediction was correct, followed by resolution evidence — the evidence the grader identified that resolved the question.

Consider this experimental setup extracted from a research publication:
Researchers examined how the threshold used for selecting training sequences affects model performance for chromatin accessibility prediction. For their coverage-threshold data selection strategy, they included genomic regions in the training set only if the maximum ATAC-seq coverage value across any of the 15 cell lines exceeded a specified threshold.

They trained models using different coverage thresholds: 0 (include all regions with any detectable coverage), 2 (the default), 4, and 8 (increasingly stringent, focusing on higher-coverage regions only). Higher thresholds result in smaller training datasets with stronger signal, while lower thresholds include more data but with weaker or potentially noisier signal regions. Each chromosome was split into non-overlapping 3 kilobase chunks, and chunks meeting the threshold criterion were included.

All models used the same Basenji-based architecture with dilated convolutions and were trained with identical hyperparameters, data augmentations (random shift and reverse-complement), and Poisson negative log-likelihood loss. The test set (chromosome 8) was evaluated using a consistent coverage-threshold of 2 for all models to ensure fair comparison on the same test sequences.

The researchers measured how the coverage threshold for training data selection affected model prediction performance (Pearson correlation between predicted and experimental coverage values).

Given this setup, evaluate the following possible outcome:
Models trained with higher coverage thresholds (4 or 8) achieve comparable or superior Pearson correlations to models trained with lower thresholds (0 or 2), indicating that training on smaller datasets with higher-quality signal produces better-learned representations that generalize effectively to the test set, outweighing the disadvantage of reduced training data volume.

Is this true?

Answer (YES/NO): NO